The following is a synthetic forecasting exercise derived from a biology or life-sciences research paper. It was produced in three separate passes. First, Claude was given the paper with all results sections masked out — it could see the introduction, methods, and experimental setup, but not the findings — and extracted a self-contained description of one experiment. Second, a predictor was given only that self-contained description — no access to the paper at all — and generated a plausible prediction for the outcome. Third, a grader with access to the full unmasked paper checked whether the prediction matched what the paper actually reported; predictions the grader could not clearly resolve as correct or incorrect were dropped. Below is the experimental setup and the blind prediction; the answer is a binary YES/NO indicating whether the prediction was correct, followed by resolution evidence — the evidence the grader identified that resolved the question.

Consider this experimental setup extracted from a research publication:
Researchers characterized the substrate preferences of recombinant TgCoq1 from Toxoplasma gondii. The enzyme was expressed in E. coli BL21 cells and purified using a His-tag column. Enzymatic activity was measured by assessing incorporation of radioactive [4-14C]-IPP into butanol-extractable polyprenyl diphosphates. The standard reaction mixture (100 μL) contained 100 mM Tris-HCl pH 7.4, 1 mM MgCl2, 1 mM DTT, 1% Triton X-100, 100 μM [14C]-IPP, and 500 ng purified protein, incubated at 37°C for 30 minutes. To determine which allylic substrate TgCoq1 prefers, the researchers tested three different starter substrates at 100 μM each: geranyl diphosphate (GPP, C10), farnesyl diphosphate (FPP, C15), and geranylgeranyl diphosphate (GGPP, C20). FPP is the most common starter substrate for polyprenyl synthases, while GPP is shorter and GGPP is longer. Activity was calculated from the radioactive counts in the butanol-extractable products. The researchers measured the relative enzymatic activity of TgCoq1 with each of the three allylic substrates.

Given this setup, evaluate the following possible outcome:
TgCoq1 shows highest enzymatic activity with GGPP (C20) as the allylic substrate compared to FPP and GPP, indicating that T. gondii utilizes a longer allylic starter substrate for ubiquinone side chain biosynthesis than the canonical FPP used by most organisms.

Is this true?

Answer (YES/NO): NO